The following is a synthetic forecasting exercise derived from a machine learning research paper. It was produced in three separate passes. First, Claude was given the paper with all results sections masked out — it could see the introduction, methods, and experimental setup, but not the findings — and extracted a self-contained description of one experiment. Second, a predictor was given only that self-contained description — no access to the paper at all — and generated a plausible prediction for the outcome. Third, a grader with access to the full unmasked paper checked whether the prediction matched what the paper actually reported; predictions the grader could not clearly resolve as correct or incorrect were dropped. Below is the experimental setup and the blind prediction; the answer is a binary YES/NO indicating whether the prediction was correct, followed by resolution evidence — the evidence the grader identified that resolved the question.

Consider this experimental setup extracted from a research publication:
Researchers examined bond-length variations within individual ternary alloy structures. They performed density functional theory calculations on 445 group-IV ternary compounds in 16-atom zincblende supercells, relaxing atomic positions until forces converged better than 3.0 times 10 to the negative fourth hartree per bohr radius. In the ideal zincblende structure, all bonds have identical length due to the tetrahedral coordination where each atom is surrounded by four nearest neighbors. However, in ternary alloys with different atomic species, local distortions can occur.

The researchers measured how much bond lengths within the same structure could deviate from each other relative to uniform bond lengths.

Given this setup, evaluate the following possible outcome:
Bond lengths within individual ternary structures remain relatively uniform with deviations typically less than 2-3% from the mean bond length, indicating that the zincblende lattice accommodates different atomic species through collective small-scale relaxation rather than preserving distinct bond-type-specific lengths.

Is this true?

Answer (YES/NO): NO